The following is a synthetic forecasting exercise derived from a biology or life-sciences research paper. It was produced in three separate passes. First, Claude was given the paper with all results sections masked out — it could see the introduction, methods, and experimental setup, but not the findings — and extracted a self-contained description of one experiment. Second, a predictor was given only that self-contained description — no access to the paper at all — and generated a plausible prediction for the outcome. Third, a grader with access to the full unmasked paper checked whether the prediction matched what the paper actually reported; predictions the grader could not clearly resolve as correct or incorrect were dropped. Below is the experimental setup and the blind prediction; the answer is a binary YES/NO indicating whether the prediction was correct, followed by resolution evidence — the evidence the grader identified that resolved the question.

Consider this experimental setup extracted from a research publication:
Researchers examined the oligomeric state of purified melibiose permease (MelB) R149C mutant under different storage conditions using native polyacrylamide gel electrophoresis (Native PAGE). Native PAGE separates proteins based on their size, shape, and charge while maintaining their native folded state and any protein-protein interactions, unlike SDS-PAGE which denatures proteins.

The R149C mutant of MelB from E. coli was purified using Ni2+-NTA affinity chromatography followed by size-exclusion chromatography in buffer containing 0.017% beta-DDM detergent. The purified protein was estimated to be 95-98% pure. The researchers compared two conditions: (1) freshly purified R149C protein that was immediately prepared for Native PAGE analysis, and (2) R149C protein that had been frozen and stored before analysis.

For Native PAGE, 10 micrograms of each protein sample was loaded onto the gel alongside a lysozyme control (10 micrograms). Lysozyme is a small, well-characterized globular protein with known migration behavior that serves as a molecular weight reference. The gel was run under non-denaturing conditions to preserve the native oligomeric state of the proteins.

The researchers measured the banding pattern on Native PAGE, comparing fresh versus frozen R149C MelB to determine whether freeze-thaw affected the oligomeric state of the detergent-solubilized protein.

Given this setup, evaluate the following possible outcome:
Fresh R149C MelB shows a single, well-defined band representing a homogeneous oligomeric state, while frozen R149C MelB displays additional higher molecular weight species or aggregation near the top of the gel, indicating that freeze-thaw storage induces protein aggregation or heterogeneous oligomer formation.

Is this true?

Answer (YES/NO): NO